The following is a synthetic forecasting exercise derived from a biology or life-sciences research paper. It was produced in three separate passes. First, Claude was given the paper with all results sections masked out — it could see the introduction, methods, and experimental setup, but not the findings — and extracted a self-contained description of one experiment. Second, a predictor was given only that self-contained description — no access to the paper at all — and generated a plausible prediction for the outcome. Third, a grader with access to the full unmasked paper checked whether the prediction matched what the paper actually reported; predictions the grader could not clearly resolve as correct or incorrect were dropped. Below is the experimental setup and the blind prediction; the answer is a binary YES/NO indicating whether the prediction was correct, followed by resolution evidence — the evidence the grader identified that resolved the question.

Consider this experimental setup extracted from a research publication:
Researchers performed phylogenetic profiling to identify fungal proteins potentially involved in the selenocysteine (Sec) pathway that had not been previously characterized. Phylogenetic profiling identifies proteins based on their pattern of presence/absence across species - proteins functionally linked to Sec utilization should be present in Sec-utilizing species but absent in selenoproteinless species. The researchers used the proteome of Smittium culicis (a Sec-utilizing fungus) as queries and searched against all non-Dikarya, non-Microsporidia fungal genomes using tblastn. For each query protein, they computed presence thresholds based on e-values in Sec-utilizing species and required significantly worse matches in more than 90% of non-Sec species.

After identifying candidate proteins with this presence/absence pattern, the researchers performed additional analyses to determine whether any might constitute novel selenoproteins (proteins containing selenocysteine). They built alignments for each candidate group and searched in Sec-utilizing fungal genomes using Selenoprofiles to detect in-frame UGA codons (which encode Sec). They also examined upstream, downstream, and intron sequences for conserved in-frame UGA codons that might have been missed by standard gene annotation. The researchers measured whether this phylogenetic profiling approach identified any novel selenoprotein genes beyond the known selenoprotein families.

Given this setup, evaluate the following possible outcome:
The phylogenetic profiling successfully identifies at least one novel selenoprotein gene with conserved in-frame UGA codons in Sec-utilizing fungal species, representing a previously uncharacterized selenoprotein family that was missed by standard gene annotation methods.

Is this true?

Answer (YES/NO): NO